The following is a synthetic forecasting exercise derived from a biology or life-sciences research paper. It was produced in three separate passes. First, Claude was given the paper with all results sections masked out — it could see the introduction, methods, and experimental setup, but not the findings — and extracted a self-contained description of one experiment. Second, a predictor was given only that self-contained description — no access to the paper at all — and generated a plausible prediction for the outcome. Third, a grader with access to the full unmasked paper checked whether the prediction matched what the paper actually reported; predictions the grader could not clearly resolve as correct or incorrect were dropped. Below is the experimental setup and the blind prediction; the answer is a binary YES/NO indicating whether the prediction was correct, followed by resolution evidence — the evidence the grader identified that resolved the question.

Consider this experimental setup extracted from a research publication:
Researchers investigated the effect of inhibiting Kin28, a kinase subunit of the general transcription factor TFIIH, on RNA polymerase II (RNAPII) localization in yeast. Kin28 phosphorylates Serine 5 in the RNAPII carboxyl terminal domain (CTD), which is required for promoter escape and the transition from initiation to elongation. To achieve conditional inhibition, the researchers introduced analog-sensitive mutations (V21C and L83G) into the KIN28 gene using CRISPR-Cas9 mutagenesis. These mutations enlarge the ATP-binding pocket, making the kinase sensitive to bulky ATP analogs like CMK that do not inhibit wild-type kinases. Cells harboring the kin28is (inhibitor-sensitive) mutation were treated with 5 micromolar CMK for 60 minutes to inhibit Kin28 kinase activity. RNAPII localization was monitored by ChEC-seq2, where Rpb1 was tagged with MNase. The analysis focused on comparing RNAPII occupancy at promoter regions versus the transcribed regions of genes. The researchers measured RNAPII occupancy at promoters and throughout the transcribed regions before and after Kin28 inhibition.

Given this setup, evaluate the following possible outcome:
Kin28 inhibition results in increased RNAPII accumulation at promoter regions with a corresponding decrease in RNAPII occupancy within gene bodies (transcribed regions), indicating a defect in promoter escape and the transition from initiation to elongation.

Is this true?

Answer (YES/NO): NO